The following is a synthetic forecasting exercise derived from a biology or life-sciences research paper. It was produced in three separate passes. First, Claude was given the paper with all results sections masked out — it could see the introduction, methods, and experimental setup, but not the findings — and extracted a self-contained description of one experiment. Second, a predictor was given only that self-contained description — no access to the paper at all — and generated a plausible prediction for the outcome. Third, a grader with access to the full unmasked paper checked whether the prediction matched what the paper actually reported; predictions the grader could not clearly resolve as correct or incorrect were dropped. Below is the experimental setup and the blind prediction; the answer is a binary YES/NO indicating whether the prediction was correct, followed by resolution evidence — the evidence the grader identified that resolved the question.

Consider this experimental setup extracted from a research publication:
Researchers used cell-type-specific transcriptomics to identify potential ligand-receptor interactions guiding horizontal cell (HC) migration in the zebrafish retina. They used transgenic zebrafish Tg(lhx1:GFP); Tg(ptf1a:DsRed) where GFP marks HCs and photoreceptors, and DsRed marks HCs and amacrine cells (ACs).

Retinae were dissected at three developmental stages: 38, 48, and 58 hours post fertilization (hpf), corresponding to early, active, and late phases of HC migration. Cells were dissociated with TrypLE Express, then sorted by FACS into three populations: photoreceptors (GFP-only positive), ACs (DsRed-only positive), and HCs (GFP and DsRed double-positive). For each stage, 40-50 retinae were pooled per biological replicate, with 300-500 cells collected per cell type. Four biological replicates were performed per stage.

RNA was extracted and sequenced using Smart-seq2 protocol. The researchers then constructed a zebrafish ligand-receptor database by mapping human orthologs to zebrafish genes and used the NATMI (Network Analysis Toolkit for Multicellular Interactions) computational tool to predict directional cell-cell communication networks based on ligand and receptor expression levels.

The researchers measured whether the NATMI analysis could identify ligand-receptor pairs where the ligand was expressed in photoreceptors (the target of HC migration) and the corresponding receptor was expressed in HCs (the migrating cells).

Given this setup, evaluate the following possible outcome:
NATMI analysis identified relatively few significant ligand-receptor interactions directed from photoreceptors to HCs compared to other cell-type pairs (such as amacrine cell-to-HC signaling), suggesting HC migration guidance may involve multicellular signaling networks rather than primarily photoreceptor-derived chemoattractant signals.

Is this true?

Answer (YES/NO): NO